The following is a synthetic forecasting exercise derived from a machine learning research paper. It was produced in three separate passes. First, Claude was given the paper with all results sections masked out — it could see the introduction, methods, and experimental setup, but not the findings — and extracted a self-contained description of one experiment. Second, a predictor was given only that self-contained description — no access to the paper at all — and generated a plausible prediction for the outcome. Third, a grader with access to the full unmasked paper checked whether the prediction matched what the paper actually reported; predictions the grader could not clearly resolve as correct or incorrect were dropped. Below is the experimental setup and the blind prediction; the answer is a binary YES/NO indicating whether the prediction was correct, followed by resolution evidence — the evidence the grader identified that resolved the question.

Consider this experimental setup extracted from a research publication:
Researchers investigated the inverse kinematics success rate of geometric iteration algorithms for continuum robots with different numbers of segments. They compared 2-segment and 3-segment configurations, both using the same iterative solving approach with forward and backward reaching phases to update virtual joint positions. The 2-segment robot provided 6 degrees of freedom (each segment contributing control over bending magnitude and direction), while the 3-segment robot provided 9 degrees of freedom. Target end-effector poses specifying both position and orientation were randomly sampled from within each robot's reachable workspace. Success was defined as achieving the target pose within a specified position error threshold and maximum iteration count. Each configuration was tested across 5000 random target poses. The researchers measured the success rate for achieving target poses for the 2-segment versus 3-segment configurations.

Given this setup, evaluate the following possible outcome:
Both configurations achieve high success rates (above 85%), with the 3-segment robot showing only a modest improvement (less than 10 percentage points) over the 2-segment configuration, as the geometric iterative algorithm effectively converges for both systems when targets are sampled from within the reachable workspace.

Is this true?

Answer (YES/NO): NO